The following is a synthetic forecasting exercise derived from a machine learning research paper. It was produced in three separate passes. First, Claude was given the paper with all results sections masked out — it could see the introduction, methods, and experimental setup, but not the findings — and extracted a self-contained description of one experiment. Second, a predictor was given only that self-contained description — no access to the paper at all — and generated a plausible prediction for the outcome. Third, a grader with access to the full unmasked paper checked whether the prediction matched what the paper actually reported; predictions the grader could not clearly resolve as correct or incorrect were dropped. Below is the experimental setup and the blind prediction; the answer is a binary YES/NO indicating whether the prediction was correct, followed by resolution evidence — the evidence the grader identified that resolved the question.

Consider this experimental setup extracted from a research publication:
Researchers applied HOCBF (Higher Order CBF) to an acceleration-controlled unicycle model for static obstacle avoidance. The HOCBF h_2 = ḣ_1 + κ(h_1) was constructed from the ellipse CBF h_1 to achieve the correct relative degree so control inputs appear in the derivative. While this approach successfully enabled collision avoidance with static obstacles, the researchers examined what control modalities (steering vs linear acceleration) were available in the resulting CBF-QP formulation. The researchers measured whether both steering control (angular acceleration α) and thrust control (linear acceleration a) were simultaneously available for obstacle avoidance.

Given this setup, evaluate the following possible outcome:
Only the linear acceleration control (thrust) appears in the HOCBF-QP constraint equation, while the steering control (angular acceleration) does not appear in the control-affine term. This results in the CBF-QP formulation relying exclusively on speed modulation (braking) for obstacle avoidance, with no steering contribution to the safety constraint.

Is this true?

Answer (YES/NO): YES